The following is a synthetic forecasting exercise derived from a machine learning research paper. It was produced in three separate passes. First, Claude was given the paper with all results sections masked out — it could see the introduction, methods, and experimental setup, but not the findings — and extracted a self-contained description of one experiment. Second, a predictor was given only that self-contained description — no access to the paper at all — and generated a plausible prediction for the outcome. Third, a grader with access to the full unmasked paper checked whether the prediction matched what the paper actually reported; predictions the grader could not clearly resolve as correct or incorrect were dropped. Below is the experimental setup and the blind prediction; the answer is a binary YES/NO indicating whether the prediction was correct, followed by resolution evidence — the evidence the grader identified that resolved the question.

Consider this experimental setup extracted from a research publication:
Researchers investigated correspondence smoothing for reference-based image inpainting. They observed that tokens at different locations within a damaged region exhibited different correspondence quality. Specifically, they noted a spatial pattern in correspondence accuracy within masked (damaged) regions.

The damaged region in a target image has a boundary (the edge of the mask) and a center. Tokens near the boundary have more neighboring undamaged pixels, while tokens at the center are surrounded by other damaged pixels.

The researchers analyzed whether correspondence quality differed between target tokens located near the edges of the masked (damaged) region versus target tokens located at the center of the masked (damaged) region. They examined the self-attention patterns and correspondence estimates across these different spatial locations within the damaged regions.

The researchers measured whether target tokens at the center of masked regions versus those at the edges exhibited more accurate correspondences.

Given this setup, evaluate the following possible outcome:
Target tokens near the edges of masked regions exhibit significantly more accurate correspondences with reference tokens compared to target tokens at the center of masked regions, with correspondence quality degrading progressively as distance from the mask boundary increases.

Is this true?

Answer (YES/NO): NO